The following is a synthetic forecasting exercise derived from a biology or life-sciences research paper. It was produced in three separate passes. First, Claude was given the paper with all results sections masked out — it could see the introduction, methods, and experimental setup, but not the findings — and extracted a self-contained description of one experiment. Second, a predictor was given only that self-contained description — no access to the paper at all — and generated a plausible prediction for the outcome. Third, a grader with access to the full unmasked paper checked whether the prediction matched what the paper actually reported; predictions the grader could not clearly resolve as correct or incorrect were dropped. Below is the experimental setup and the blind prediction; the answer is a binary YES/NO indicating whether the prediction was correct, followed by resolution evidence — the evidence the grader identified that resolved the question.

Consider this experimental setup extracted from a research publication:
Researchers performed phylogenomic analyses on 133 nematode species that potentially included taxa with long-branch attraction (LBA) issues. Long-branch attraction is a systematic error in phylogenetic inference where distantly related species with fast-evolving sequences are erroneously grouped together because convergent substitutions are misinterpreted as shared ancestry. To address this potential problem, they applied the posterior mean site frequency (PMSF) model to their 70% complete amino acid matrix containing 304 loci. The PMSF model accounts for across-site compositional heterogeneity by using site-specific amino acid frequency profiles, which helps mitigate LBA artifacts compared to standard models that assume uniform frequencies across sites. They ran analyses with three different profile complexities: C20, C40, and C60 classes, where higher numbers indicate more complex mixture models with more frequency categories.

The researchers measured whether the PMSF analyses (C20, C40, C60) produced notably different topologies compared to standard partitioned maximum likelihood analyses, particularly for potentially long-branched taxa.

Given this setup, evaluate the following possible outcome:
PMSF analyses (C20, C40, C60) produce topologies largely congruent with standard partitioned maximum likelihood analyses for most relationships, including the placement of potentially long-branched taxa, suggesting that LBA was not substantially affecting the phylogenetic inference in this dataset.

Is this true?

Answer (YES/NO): YES